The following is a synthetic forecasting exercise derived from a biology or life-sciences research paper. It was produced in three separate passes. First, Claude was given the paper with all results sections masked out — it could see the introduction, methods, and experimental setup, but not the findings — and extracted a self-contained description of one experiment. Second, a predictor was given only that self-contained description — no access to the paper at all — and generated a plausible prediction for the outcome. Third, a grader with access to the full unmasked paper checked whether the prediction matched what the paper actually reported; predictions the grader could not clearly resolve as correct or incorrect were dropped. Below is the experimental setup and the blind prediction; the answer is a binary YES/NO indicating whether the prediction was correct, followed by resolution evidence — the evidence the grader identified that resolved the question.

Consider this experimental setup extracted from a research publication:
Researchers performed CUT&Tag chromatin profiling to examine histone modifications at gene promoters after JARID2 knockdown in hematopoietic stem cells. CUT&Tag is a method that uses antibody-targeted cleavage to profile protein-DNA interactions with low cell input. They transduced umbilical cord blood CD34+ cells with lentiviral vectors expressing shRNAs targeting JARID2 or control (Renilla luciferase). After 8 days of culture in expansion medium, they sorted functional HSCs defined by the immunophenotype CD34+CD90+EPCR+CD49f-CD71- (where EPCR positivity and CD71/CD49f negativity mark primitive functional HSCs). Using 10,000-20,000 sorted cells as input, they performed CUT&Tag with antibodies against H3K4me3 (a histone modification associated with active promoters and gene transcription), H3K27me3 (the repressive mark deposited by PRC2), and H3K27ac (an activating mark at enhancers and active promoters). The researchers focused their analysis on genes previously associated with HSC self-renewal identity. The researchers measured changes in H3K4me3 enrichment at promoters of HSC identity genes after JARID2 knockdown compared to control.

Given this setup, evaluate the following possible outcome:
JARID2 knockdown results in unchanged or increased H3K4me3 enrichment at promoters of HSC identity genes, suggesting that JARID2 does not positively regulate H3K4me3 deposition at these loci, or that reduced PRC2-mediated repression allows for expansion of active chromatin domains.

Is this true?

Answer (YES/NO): YES